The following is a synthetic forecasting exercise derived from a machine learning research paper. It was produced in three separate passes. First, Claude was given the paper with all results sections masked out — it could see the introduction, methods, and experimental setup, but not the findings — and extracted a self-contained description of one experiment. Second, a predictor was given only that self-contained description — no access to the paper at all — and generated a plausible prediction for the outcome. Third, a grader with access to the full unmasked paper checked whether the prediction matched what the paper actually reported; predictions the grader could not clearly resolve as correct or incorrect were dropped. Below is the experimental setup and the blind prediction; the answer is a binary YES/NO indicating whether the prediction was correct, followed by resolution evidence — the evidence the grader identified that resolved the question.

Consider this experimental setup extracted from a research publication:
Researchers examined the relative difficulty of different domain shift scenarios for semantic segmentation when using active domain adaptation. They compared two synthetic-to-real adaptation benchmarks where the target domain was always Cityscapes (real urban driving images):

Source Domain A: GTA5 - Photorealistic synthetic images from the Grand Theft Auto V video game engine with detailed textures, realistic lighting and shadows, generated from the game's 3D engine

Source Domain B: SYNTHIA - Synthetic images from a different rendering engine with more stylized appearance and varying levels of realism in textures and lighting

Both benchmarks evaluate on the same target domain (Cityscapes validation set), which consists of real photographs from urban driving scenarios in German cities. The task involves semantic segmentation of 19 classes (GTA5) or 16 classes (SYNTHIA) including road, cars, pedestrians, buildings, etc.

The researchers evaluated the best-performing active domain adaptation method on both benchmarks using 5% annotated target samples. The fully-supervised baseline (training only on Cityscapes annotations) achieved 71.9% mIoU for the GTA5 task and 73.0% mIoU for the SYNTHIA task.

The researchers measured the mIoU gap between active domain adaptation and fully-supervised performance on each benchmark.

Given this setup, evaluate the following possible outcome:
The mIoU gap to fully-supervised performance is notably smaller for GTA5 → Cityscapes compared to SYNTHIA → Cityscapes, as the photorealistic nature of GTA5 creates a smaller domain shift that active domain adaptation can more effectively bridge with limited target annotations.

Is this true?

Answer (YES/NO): YES